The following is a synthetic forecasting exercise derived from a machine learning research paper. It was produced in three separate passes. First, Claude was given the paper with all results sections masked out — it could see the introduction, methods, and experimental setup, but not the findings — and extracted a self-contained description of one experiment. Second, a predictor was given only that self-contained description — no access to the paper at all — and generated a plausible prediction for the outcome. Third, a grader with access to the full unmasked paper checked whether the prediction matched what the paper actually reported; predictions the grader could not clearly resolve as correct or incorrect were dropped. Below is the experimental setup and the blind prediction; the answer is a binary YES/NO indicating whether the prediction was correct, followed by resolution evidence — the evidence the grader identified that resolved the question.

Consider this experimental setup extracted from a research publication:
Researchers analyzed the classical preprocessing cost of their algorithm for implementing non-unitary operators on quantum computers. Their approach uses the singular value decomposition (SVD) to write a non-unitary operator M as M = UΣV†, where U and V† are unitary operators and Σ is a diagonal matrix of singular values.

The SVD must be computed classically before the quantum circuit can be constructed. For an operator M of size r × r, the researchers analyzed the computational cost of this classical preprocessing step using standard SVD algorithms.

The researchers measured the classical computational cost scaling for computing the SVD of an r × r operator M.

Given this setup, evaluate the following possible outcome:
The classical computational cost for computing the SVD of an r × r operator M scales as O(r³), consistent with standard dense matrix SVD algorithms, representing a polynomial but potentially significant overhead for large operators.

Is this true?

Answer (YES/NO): YES